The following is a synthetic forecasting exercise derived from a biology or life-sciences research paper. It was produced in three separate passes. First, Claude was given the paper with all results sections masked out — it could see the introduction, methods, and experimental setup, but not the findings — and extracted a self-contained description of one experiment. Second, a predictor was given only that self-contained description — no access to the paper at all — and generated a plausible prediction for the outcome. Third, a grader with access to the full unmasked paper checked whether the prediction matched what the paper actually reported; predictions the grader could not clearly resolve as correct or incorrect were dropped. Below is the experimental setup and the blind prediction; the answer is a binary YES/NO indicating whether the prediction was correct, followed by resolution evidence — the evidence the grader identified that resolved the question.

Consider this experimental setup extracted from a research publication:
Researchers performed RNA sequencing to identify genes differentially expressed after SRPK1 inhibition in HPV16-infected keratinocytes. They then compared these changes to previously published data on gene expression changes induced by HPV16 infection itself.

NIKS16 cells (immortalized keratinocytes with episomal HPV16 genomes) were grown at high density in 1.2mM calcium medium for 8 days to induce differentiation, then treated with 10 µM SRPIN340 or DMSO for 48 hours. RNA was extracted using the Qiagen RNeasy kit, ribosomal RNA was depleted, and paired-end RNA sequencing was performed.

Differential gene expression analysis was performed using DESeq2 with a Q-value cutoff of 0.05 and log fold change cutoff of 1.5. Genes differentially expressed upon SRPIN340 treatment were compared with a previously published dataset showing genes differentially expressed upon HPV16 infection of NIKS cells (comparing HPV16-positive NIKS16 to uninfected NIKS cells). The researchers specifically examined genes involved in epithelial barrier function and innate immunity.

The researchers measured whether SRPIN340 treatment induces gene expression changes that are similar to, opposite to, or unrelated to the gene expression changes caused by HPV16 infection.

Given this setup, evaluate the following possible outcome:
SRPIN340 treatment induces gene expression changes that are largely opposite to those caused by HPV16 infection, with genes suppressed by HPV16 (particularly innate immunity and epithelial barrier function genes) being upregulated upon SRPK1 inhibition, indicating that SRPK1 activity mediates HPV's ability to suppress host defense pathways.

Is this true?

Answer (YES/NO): YES